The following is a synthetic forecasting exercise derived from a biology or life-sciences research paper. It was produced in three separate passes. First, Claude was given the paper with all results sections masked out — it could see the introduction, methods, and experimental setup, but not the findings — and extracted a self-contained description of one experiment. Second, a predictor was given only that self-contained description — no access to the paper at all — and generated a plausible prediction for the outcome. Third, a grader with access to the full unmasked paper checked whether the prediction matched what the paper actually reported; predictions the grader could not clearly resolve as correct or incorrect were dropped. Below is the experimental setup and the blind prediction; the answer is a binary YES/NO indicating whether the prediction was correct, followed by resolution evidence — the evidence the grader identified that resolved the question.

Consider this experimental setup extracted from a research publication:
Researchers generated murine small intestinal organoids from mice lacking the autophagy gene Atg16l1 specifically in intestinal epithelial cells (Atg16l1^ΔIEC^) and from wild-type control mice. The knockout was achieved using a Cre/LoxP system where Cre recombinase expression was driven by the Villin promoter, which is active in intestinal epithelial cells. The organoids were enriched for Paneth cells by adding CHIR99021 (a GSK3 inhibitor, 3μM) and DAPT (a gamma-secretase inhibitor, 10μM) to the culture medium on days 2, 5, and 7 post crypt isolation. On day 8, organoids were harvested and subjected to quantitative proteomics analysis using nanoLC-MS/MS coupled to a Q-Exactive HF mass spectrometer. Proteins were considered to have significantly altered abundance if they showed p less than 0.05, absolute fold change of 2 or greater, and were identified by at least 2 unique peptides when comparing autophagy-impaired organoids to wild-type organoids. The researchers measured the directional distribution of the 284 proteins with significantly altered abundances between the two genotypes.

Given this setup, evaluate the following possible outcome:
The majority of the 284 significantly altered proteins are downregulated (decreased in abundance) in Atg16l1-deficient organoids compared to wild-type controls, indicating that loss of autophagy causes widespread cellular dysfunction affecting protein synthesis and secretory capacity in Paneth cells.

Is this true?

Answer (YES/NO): NO